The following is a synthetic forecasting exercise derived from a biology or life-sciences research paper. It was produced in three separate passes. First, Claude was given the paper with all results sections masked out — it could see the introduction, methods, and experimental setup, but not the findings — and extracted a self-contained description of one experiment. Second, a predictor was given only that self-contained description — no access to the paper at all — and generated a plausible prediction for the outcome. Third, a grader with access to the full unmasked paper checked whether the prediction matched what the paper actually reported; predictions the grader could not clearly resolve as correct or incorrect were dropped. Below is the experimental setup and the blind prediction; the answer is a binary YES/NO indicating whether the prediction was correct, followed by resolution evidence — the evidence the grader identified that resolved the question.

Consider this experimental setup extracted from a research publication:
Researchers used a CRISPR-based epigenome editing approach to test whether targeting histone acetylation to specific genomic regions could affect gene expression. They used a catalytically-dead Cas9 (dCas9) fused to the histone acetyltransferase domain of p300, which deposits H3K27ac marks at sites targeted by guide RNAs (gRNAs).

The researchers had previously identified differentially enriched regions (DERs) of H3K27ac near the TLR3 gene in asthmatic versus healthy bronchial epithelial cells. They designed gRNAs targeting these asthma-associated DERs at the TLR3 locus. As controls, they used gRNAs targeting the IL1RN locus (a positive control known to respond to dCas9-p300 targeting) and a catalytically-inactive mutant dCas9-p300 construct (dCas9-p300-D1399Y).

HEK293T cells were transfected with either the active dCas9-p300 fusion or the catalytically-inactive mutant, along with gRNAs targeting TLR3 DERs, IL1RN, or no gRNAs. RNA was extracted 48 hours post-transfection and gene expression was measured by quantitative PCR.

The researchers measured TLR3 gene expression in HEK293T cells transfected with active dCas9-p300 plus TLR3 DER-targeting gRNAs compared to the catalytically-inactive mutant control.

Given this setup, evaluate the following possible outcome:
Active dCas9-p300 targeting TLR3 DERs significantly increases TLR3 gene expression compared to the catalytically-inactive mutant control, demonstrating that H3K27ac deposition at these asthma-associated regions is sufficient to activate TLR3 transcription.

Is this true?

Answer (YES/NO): YES